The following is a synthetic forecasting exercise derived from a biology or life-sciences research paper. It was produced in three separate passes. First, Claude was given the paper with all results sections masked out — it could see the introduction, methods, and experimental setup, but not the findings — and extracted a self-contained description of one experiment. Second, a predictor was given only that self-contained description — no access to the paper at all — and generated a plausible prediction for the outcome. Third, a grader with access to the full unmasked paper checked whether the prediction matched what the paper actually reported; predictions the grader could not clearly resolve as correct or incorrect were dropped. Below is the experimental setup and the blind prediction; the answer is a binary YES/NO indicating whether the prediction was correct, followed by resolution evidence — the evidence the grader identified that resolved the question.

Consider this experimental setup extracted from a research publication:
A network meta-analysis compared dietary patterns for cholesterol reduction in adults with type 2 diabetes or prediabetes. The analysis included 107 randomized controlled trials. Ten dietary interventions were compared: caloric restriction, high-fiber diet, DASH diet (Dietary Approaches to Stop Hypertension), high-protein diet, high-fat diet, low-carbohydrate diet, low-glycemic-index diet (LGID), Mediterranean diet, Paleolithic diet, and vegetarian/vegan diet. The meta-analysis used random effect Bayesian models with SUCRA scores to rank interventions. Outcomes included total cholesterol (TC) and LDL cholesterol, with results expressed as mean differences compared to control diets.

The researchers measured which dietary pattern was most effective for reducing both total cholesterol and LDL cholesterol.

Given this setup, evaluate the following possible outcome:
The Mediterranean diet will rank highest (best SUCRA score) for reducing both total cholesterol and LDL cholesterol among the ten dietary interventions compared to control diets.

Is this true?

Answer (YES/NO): NO